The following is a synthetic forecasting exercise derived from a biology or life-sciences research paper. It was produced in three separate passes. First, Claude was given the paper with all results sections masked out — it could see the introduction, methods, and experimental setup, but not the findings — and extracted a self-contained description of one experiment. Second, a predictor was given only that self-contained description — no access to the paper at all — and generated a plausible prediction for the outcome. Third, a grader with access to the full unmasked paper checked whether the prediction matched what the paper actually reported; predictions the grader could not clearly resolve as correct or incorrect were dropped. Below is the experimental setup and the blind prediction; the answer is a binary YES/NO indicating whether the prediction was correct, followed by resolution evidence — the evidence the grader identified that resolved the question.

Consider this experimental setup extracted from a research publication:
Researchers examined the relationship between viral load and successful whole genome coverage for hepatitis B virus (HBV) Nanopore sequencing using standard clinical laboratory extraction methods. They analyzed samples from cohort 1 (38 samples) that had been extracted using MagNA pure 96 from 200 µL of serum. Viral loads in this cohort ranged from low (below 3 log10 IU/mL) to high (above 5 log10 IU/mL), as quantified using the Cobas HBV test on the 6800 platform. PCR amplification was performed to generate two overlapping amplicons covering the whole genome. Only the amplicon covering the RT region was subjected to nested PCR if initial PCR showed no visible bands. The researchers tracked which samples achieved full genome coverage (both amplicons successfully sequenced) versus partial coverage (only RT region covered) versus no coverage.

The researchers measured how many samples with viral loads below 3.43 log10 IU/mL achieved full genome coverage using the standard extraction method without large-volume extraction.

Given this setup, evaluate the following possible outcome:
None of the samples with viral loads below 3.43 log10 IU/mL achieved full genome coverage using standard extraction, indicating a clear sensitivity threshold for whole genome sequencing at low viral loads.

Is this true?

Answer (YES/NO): NO